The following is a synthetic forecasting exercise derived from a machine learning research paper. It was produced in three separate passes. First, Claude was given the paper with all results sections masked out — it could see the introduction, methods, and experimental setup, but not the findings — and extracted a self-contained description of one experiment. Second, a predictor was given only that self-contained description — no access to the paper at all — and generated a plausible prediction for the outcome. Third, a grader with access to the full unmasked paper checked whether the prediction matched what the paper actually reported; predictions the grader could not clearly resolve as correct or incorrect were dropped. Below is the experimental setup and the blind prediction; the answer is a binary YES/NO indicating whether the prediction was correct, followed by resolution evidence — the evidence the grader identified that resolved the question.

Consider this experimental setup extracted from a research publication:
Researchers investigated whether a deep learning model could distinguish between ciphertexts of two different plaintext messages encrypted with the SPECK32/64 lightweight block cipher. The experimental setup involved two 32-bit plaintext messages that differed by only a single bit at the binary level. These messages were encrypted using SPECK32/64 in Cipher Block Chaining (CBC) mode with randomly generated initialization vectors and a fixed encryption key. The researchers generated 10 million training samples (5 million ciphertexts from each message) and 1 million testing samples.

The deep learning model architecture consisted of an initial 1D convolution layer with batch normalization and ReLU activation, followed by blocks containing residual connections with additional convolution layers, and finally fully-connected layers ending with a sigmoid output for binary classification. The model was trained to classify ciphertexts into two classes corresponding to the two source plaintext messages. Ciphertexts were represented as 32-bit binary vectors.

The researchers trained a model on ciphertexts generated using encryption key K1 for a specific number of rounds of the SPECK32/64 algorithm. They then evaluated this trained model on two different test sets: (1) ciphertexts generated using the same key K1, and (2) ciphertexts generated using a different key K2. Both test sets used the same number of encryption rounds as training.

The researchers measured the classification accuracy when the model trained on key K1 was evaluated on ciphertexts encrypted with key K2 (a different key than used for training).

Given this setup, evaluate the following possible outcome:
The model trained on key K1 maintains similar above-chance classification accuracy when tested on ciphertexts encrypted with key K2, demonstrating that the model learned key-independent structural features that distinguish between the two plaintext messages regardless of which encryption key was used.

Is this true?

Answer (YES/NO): NO